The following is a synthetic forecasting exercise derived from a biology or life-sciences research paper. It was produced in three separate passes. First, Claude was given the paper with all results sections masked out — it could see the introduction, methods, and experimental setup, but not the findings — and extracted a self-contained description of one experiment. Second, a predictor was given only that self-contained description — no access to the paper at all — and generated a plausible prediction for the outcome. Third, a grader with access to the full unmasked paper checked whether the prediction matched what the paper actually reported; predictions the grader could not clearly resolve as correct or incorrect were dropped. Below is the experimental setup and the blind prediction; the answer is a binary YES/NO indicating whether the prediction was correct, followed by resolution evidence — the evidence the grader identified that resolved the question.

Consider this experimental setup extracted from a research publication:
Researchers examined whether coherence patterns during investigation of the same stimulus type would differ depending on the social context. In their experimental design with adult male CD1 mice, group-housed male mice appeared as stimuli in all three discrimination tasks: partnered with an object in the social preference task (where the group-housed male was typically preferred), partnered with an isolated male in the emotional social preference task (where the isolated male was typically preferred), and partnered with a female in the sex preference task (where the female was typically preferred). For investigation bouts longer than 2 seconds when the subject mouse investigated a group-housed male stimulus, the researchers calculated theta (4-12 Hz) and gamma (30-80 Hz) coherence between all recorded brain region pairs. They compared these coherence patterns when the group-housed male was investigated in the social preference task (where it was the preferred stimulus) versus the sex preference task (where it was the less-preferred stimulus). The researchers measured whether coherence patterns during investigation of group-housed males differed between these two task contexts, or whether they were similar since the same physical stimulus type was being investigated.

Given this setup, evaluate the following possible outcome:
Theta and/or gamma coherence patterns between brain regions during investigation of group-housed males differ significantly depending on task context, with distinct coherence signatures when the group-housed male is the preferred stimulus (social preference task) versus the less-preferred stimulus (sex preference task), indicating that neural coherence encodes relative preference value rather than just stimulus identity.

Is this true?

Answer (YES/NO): NO